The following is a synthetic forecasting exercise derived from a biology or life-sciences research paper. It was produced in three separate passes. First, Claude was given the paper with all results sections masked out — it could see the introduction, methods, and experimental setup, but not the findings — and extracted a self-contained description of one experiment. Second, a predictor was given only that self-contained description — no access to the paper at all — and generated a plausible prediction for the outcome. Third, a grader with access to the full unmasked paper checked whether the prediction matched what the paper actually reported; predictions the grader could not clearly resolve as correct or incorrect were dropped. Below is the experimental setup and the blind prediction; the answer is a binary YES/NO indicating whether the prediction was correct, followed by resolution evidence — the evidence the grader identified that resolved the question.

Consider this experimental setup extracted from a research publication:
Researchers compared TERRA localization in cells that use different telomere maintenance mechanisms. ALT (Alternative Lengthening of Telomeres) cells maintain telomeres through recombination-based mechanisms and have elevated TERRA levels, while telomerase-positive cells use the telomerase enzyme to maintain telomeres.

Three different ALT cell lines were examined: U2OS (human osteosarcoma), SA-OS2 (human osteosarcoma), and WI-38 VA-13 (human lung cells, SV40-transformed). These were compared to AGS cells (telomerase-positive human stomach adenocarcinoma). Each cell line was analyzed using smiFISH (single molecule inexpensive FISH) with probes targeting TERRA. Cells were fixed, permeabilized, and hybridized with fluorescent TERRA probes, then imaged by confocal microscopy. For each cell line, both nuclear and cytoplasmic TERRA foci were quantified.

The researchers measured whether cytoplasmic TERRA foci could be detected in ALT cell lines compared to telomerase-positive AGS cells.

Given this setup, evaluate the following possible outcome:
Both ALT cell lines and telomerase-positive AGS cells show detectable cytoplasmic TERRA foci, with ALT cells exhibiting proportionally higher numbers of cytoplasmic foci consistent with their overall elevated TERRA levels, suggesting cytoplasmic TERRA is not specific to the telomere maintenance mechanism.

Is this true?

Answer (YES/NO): NO